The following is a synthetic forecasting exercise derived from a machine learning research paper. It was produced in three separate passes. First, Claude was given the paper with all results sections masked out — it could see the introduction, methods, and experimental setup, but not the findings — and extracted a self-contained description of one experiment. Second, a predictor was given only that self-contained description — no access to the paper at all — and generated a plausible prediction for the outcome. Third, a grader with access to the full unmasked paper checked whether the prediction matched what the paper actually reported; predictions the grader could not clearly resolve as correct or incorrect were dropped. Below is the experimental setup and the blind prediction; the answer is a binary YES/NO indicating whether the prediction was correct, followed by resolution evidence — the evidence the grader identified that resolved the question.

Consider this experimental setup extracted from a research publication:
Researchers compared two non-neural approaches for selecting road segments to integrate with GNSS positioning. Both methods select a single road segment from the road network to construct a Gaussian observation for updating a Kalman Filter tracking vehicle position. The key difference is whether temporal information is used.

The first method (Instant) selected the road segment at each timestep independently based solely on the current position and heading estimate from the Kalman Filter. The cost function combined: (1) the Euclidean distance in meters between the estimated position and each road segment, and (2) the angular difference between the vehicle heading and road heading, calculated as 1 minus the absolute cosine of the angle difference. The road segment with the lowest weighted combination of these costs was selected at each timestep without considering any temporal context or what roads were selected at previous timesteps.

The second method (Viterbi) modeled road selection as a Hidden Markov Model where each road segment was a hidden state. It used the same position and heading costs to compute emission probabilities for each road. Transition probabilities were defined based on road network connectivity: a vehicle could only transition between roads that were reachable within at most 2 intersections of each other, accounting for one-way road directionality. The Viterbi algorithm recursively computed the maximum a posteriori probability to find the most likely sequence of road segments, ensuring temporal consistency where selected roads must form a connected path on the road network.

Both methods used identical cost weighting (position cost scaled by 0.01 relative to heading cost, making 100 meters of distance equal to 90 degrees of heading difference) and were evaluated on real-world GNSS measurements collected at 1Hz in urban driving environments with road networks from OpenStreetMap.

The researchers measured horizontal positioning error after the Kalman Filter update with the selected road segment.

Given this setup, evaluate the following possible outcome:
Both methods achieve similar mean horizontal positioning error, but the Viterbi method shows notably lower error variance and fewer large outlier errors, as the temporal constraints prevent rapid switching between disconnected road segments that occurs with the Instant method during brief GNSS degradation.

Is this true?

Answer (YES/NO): NO